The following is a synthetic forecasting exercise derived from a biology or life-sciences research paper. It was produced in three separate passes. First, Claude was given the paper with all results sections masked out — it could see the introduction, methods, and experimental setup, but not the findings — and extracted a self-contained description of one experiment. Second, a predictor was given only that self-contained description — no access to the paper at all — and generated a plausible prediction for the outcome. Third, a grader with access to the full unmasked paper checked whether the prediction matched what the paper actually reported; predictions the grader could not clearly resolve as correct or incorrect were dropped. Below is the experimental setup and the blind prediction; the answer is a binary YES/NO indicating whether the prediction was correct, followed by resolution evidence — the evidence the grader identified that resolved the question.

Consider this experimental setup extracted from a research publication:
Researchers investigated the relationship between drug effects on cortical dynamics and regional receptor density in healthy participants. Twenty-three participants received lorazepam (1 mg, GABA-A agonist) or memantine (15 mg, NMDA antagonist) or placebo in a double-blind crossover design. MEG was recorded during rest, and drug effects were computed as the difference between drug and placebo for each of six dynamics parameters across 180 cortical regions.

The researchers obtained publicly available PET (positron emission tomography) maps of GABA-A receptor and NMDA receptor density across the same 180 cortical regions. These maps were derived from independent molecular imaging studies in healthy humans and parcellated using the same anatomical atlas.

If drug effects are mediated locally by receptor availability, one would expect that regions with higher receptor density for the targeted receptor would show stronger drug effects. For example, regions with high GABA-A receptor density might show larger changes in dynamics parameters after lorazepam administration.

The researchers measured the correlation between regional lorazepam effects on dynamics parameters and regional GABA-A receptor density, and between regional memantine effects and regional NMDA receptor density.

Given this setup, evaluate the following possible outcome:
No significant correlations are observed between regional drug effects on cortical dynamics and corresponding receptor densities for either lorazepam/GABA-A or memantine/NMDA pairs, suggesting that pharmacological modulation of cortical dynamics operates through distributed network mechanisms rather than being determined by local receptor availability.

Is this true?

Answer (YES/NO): NO